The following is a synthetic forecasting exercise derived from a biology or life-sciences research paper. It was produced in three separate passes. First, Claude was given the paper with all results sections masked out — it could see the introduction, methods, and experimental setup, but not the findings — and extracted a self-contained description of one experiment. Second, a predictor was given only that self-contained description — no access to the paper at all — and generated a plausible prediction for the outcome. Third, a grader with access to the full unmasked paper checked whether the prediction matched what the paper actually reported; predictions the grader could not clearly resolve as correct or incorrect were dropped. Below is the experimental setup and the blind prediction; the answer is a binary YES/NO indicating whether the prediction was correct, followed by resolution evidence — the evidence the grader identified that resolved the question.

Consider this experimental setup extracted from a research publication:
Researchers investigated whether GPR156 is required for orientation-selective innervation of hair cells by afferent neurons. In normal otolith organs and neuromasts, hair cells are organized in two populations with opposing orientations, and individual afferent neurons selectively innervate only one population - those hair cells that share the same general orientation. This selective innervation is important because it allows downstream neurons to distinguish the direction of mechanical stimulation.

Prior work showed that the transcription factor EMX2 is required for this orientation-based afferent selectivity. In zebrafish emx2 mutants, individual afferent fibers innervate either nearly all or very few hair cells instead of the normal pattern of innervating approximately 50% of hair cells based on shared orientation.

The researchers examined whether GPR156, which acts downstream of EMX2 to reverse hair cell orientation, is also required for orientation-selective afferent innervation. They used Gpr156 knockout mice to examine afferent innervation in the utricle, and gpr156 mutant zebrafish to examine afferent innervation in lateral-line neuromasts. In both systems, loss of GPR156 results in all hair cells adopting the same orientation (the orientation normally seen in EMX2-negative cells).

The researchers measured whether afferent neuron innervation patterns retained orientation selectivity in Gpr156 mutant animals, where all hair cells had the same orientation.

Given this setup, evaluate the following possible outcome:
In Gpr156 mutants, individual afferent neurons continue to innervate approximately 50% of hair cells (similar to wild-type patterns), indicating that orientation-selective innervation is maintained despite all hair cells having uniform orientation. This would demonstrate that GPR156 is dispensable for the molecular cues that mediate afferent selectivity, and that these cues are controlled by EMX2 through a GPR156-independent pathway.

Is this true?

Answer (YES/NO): YES